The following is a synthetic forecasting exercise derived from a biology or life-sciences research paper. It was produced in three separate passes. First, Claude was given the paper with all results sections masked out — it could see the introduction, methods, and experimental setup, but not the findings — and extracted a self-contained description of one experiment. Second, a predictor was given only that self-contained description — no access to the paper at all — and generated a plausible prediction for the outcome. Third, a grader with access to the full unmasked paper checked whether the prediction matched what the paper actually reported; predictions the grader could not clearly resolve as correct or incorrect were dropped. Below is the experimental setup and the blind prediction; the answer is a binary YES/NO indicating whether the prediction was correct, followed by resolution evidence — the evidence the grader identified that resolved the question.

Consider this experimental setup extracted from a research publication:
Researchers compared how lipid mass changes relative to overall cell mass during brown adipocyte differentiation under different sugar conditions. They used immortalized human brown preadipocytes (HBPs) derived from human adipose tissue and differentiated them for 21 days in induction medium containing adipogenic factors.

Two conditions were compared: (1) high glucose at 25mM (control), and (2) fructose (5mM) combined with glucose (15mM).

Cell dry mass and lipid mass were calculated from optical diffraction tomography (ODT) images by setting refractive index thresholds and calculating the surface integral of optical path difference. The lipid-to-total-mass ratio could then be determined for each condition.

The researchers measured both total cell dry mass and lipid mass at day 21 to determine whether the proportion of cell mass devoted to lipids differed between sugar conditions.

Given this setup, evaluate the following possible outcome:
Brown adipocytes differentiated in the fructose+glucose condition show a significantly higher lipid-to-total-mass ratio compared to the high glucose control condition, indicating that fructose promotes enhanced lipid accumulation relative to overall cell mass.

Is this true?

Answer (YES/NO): YES